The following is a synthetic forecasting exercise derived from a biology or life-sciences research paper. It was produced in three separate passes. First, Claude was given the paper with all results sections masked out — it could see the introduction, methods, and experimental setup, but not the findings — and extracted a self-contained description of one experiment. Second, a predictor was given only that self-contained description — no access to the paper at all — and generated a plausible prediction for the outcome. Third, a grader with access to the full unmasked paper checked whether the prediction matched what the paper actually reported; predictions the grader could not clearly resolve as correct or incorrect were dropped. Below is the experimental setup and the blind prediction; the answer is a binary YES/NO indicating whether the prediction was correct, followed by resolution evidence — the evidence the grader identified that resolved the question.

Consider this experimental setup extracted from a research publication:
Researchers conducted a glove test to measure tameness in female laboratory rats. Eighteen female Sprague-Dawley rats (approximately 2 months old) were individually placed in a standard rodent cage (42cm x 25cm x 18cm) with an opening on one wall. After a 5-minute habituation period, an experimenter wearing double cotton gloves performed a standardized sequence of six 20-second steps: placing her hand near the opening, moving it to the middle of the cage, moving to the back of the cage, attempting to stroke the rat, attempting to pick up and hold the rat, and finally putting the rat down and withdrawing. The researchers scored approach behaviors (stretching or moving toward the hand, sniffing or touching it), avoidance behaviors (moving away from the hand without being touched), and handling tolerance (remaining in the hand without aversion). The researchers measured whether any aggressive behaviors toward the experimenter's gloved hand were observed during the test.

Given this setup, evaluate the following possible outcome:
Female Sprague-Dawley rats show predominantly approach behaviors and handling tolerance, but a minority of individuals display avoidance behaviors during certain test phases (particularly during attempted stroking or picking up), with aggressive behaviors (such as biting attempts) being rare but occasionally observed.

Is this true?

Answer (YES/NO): NO